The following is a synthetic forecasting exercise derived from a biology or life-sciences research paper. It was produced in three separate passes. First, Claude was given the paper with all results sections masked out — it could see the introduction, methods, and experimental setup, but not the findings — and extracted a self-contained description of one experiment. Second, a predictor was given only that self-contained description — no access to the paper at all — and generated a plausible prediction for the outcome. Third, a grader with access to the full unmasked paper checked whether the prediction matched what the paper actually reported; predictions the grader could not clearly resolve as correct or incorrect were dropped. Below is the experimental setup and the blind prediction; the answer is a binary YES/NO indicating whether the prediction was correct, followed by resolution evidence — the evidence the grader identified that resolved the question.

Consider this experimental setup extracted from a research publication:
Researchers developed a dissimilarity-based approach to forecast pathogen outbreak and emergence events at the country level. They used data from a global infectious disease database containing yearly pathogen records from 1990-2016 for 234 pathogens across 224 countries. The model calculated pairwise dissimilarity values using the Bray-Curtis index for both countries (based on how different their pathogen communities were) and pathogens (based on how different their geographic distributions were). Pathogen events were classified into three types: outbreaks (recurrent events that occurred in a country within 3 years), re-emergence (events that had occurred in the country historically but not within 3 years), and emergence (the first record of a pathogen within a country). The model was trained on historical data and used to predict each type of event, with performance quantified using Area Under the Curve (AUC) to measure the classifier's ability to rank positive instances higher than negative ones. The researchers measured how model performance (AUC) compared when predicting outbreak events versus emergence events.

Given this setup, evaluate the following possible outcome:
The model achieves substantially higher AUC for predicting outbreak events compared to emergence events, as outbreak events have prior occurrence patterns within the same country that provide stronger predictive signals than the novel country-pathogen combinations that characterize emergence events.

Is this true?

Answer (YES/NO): YES